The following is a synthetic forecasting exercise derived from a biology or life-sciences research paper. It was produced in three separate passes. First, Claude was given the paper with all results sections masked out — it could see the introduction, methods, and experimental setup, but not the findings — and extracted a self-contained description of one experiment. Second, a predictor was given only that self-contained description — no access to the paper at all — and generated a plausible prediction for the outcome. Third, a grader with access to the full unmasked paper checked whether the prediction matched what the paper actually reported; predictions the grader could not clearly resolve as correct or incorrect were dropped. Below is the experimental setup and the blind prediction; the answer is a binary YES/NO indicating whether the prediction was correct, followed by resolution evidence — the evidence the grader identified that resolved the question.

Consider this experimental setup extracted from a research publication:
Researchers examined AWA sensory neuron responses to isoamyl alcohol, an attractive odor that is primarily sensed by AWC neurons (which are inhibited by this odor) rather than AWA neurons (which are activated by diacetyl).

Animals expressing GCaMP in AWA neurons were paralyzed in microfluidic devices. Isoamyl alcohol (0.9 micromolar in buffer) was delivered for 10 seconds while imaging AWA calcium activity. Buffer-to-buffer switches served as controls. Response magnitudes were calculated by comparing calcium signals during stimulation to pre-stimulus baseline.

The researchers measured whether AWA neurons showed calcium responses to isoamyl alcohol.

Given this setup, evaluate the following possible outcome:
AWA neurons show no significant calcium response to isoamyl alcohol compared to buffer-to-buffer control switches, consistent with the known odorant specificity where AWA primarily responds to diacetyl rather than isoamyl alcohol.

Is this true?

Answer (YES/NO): NO